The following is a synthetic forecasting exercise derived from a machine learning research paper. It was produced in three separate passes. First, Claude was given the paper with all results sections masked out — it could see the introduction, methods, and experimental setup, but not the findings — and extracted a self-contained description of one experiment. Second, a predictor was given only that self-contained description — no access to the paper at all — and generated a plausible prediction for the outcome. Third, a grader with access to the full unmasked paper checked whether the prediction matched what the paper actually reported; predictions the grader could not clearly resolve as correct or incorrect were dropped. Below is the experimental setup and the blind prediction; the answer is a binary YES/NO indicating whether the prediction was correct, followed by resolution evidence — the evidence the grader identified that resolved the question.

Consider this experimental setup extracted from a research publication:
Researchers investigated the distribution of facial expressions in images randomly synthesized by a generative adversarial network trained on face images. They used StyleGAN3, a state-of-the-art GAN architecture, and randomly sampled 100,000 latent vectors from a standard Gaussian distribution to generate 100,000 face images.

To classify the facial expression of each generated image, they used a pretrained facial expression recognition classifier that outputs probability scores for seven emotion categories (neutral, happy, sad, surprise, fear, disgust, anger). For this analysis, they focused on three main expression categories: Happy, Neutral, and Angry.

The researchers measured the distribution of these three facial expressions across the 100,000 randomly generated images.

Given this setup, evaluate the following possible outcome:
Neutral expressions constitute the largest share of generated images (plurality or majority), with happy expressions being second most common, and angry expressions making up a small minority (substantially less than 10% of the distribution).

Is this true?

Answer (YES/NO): NO